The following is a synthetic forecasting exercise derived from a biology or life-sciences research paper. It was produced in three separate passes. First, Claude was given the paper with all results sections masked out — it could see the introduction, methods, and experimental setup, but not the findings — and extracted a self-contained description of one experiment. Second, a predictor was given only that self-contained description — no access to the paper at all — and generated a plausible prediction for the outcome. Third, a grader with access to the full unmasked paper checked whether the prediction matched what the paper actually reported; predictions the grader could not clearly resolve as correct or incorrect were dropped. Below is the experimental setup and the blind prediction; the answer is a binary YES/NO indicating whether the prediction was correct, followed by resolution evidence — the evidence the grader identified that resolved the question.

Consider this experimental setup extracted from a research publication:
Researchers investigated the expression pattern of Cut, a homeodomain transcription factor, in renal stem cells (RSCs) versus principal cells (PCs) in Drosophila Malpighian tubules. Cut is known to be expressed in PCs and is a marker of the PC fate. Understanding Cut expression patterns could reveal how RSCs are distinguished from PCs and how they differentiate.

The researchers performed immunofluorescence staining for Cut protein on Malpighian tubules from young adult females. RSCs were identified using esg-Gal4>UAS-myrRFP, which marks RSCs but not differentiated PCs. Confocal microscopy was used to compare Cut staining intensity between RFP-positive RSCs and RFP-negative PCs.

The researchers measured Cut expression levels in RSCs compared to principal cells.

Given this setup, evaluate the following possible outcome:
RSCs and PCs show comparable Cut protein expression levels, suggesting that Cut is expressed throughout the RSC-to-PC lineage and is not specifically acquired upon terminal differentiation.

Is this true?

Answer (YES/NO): NO